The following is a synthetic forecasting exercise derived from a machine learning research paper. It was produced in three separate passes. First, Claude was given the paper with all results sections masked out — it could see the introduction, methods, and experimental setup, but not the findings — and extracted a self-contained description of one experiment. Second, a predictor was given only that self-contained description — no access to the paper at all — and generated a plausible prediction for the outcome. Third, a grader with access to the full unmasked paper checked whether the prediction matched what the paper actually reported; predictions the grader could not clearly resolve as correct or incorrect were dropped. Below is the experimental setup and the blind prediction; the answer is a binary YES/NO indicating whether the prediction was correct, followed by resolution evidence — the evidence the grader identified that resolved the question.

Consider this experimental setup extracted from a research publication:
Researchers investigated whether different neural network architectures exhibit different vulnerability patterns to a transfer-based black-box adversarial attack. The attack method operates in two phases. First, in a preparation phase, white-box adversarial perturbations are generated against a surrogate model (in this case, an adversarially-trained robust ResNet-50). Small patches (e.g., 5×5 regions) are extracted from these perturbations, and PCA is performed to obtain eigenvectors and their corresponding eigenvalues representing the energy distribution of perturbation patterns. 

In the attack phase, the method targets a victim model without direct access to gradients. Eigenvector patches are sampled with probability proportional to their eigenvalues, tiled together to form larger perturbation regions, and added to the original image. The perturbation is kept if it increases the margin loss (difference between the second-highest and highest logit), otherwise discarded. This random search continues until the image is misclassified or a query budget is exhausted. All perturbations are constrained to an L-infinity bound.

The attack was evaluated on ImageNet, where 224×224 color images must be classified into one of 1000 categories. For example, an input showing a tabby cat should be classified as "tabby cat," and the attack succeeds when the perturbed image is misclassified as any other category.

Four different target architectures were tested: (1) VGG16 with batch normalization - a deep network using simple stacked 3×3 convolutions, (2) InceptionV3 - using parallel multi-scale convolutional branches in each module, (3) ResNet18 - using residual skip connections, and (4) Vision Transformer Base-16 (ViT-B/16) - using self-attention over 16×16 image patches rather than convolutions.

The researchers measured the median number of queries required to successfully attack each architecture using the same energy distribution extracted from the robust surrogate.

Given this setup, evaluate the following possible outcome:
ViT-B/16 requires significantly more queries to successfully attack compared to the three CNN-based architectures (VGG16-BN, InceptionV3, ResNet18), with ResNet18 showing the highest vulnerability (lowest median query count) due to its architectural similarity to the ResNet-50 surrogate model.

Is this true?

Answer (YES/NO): NO